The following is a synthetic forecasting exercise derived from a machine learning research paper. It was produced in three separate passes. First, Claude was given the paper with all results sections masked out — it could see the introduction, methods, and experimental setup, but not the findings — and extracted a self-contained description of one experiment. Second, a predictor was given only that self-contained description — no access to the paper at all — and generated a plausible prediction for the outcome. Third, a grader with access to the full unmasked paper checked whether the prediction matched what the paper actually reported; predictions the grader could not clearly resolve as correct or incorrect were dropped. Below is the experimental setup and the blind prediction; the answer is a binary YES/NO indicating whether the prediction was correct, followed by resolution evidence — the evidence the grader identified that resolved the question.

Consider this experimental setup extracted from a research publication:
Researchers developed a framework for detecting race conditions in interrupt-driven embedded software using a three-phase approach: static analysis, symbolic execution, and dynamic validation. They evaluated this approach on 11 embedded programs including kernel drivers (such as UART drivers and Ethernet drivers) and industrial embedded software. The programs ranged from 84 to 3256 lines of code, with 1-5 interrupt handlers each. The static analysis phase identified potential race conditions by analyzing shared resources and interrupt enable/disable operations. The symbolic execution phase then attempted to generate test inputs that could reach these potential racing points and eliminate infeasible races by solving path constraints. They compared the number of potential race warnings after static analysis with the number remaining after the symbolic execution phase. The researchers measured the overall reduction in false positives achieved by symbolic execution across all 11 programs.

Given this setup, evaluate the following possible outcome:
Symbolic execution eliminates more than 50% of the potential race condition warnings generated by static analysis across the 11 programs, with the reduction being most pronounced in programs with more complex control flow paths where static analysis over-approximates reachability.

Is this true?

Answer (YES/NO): NO